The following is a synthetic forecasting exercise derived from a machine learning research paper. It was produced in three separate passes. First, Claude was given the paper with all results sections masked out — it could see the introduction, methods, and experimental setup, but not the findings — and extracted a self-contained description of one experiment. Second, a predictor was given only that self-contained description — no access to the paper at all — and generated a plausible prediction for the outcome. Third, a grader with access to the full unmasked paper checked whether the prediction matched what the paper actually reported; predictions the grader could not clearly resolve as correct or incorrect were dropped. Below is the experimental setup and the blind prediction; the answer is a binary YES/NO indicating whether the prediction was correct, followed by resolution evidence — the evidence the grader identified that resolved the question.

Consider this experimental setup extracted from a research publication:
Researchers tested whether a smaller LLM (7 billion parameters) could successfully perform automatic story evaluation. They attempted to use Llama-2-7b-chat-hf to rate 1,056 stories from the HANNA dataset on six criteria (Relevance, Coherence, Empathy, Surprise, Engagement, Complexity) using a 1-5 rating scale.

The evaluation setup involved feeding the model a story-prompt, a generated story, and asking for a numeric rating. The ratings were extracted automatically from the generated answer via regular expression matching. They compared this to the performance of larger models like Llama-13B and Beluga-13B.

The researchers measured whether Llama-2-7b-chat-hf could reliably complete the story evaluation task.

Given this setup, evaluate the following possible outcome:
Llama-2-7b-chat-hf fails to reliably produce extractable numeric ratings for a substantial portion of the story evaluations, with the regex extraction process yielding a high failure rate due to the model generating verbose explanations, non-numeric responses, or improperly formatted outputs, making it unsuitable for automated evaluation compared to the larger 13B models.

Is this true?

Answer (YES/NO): YES